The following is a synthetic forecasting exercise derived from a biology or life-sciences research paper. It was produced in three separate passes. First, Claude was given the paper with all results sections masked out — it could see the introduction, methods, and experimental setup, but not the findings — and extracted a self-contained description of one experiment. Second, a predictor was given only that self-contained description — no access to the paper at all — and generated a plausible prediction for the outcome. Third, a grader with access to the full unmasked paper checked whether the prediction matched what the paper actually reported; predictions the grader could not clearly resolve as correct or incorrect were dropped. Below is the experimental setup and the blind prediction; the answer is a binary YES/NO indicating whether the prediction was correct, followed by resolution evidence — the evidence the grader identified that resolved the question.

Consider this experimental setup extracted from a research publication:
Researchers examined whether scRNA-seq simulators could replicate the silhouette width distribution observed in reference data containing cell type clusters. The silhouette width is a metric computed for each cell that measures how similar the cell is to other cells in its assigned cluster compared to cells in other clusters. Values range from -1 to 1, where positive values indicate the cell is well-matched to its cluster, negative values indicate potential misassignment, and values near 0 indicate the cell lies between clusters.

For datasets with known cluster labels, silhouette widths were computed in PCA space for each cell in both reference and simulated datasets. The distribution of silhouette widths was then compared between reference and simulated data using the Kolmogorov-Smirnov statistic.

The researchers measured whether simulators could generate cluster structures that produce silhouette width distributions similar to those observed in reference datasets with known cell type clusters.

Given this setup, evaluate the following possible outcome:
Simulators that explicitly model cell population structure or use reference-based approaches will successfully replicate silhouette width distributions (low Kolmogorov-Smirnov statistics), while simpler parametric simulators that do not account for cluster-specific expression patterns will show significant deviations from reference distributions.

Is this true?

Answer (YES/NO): NO